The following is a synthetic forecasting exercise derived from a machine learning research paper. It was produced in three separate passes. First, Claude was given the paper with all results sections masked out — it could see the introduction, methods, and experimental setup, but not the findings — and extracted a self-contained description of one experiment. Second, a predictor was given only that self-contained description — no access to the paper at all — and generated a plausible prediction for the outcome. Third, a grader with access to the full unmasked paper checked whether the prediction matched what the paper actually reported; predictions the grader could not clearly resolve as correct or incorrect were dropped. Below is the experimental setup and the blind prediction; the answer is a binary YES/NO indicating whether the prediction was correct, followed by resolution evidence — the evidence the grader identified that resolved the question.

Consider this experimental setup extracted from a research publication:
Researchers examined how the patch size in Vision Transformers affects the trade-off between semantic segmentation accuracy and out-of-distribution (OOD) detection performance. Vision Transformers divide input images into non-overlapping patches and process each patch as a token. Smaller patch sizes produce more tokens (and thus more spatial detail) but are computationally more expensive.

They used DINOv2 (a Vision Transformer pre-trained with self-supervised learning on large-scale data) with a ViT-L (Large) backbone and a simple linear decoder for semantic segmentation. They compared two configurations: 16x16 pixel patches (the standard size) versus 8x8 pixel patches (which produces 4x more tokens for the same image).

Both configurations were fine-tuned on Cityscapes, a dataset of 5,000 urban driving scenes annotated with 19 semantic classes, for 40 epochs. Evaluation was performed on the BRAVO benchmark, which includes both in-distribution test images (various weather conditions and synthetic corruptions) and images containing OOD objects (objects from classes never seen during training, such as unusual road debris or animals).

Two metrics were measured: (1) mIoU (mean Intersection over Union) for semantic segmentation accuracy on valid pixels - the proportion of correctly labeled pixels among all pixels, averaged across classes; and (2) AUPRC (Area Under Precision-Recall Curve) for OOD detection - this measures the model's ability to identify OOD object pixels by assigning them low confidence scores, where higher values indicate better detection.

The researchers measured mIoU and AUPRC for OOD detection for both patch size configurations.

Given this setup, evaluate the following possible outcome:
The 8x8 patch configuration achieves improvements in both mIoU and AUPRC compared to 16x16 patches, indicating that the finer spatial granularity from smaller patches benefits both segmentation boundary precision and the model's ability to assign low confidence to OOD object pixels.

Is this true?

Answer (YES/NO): YES